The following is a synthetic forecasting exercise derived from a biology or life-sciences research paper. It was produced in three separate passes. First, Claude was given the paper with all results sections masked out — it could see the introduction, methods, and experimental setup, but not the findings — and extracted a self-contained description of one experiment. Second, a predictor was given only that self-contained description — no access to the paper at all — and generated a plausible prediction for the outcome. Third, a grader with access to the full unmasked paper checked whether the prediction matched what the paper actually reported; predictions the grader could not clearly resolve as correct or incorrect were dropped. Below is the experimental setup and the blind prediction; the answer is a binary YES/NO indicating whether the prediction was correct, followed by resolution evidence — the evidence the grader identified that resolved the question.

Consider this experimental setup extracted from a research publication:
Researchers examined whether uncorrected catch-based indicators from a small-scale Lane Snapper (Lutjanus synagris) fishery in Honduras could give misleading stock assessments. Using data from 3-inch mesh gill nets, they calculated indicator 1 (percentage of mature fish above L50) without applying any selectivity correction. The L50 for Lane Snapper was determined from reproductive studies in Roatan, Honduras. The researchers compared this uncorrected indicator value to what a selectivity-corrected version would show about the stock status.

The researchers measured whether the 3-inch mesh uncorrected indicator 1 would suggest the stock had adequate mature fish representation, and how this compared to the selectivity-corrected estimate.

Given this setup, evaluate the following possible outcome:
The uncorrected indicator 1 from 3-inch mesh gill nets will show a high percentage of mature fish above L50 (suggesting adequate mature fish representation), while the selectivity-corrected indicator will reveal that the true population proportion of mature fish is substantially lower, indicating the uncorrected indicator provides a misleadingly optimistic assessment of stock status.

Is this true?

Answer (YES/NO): YES